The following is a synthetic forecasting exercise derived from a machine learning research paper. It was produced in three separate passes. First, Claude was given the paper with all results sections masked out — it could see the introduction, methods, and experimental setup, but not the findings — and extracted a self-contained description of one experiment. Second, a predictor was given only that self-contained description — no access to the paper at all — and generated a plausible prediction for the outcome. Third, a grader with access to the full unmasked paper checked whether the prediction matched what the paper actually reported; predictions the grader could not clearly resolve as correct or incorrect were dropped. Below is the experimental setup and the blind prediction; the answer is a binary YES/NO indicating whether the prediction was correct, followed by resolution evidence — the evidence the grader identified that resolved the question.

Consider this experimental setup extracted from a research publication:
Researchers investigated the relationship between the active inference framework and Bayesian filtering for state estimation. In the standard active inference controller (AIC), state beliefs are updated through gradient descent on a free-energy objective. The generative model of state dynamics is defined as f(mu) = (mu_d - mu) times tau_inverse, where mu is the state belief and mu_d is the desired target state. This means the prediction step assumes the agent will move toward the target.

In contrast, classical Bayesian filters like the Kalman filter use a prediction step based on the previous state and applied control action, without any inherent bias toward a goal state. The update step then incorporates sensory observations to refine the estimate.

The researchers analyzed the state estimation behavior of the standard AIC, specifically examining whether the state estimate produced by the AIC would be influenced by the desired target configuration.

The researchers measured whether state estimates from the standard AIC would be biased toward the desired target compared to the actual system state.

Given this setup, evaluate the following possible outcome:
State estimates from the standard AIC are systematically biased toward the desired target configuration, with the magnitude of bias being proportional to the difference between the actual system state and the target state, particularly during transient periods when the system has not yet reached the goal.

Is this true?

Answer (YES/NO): NO